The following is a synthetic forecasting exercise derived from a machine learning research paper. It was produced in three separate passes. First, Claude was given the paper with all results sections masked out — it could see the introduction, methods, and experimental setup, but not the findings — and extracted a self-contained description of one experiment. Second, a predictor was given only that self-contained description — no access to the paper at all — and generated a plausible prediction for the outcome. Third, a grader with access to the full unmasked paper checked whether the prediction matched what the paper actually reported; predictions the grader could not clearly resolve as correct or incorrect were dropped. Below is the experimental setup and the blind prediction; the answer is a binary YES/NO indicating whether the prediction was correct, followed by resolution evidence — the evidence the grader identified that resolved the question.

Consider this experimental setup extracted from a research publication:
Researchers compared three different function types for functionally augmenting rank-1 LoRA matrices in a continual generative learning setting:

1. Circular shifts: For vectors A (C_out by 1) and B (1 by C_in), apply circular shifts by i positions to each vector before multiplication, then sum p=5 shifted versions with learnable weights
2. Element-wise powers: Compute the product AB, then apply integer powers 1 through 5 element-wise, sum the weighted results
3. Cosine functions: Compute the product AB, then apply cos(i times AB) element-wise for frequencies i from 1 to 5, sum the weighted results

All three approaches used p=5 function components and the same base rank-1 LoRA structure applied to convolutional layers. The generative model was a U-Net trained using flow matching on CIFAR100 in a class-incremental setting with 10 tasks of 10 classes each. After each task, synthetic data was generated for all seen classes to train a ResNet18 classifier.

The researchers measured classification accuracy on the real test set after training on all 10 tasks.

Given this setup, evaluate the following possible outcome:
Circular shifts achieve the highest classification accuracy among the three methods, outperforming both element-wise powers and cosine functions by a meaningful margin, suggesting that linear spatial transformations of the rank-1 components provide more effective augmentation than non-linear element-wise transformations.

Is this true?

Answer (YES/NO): NO